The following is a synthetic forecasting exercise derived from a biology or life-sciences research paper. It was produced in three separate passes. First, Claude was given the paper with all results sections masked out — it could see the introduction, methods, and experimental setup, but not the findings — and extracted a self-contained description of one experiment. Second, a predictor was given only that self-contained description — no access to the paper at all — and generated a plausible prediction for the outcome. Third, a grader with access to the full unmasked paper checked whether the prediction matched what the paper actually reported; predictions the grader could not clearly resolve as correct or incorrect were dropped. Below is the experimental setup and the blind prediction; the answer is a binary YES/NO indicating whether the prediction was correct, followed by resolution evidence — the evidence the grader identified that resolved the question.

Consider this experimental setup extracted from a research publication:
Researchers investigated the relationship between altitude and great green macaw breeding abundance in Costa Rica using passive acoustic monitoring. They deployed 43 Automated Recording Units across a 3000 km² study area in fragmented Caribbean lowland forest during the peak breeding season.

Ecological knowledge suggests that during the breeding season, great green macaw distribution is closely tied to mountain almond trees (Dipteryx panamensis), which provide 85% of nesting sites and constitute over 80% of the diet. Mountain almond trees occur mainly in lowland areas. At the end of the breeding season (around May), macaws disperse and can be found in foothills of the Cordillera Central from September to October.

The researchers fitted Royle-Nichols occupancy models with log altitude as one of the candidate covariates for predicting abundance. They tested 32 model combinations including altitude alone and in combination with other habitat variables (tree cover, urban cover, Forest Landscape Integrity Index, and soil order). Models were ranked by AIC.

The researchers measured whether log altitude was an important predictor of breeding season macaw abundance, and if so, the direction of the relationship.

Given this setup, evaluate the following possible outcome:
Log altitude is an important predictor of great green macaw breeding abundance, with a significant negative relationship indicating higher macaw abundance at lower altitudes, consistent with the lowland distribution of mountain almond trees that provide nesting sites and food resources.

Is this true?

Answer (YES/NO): YES